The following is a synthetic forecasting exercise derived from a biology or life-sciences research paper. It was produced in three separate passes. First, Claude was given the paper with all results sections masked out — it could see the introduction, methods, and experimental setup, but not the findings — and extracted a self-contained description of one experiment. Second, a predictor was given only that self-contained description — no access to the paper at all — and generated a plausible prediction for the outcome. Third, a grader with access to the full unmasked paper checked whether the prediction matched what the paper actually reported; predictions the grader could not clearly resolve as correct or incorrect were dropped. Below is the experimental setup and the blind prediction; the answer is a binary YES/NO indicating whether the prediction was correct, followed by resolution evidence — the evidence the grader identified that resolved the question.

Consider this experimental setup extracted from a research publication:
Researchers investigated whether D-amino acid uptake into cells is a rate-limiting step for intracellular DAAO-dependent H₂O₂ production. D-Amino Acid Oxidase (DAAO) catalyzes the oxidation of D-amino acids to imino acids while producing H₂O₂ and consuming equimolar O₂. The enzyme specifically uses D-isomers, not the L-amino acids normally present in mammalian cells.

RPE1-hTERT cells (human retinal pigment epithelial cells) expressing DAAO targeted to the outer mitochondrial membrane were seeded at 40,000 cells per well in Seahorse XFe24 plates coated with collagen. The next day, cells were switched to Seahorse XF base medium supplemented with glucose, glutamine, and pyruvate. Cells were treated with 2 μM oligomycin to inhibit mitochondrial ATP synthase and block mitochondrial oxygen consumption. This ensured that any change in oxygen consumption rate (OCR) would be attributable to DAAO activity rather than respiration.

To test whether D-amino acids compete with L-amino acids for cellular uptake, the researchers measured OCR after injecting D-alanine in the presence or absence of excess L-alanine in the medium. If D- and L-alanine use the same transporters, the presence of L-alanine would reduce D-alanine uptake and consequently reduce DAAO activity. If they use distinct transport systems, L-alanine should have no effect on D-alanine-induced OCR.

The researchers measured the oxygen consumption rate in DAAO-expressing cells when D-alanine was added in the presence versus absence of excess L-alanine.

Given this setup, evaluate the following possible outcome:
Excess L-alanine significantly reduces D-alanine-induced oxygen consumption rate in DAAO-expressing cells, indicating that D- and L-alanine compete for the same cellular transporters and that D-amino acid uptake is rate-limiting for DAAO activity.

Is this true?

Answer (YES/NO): YES